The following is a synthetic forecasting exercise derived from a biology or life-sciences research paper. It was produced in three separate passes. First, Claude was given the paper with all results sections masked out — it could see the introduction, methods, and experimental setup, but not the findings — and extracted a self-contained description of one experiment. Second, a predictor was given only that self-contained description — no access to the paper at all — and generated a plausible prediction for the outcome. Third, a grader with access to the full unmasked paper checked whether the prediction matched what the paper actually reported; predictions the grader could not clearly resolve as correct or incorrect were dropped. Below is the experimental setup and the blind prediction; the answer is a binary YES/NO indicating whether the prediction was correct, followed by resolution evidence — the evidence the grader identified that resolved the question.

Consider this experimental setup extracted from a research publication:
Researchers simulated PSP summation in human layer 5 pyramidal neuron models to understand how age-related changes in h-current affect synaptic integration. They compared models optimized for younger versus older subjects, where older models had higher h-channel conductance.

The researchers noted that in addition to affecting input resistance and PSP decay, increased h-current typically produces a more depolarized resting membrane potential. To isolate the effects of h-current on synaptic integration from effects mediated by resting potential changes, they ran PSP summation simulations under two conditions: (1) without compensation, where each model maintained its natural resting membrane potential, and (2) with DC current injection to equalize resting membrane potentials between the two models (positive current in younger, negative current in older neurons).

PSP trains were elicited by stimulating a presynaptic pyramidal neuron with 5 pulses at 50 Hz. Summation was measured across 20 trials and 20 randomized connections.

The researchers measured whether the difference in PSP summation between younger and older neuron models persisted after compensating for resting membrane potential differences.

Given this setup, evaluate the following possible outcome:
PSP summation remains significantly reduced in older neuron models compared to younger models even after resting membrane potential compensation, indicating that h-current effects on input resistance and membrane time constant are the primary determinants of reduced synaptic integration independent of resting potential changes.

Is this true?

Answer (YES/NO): YES